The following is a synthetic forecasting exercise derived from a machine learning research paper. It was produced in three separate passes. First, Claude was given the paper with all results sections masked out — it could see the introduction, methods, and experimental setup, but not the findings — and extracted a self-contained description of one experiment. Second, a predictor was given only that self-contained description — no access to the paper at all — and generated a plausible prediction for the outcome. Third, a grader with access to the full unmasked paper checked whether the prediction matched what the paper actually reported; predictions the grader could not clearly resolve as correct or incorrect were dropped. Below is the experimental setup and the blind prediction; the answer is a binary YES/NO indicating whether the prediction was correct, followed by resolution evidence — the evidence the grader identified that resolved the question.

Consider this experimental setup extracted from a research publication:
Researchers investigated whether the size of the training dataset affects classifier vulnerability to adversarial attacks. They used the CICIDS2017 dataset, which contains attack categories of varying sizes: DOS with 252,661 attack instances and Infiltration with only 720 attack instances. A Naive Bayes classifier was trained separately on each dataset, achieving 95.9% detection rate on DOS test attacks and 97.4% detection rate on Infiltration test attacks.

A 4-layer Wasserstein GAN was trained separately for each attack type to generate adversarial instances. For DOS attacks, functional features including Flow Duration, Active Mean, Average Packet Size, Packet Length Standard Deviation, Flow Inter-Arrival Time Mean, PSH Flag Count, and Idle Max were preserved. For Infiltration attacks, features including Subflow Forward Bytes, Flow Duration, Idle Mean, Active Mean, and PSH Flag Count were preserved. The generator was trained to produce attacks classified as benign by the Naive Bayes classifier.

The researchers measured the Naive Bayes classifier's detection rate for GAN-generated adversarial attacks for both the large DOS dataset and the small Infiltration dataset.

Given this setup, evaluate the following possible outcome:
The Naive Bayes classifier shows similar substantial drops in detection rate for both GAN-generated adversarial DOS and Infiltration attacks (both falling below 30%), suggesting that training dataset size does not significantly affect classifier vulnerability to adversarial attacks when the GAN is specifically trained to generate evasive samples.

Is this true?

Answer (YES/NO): YES